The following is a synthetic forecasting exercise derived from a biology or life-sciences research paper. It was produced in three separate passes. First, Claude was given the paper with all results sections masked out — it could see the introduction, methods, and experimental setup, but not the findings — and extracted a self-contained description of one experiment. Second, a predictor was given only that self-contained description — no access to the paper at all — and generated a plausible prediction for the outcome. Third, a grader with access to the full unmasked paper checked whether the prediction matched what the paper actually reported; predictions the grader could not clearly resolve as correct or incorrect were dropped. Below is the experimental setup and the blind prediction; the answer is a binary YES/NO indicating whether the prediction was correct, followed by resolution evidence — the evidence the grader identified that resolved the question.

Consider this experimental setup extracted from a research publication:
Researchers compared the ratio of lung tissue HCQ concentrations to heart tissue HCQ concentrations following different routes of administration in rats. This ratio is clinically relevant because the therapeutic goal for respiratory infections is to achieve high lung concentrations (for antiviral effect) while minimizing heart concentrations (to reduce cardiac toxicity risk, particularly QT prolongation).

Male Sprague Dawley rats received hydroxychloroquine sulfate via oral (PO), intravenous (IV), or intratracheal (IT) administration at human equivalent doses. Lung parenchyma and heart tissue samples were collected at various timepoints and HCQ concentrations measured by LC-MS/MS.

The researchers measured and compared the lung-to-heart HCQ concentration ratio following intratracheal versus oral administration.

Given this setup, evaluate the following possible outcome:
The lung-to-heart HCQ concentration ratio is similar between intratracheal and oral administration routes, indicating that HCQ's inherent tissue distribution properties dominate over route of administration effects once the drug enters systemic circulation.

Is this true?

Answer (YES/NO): NO